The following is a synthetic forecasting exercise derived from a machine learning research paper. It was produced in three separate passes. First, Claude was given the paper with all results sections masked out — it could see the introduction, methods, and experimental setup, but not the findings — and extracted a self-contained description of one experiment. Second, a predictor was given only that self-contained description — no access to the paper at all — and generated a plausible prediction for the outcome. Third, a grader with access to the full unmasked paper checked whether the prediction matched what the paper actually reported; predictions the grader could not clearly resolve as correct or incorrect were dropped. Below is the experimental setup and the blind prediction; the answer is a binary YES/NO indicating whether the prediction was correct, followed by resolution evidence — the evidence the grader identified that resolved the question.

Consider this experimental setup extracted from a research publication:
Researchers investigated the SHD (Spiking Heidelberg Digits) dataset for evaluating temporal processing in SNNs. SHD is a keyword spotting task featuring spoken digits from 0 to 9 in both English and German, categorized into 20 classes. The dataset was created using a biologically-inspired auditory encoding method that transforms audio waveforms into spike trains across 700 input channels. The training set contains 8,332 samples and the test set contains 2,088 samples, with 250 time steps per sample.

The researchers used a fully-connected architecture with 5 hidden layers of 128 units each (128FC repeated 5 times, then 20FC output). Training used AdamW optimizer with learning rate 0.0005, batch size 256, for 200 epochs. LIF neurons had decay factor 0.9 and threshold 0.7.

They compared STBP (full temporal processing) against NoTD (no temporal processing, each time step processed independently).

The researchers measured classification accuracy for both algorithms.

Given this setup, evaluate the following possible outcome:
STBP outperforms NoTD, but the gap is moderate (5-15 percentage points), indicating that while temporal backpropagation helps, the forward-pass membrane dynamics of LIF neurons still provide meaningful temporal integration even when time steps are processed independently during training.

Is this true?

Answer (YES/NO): NO